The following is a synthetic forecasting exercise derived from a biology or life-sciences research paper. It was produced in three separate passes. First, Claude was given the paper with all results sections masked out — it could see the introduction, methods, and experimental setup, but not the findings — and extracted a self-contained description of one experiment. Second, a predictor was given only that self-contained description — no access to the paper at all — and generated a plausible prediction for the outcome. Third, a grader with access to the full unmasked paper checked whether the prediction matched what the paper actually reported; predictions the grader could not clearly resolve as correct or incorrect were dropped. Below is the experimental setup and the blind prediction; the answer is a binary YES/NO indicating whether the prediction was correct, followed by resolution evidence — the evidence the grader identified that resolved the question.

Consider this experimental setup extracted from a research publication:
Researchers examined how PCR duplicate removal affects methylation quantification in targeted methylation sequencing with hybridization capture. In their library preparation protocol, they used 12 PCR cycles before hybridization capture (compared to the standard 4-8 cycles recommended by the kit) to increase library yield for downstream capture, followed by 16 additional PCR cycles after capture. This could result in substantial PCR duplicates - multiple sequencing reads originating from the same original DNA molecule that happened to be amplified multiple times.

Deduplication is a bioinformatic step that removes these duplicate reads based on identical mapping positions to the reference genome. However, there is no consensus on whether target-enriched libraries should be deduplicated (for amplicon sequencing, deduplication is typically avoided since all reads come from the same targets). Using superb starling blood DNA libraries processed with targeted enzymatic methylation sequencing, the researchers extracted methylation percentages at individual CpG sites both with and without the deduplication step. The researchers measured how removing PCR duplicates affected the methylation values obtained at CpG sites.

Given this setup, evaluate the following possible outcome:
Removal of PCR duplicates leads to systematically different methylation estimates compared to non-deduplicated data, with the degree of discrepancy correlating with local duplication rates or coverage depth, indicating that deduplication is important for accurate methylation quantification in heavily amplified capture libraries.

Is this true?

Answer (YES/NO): NO